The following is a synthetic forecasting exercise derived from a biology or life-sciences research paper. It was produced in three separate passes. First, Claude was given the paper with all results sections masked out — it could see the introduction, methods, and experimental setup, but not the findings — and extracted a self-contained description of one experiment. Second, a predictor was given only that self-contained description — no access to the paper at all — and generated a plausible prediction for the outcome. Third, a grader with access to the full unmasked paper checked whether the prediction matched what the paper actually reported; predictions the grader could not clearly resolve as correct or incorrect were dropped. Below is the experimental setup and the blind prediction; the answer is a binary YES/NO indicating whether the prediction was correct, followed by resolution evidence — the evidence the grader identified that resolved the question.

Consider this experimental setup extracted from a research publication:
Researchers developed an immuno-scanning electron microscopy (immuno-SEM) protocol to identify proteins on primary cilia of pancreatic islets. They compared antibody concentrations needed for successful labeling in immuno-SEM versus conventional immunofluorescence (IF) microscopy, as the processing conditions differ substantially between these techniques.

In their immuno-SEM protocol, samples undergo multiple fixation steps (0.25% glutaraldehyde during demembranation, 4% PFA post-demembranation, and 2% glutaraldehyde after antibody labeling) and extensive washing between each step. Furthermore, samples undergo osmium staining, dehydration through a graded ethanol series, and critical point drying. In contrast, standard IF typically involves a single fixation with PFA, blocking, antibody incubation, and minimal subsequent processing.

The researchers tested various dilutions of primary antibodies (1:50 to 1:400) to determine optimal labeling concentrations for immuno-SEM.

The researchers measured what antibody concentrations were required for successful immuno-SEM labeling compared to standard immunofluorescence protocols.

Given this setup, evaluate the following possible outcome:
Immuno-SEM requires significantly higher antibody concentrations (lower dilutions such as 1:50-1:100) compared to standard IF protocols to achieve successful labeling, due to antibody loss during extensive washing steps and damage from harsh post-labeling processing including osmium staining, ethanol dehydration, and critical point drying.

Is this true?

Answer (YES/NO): YES